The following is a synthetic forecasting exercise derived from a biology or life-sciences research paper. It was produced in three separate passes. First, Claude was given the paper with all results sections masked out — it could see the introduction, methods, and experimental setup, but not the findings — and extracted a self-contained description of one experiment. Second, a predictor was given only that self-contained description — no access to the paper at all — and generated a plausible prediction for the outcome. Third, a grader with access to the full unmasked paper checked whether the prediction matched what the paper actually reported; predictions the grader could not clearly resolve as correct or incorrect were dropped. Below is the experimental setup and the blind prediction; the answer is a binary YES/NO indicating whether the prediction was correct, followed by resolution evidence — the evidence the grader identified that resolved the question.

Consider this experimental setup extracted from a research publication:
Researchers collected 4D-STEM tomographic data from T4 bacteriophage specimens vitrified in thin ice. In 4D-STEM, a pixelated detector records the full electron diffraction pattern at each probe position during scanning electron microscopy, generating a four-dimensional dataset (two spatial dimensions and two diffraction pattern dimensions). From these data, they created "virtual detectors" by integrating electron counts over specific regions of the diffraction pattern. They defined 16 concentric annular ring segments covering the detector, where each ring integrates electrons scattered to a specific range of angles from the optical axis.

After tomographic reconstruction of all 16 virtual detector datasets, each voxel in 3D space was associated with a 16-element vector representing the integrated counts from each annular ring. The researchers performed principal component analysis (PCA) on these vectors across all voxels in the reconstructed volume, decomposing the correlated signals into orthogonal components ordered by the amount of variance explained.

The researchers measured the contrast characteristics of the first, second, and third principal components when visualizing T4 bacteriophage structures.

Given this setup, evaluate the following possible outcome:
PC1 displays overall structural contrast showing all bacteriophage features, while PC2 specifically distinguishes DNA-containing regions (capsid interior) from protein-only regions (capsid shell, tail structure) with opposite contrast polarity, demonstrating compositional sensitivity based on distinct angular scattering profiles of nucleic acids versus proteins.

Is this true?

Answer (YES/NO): NO